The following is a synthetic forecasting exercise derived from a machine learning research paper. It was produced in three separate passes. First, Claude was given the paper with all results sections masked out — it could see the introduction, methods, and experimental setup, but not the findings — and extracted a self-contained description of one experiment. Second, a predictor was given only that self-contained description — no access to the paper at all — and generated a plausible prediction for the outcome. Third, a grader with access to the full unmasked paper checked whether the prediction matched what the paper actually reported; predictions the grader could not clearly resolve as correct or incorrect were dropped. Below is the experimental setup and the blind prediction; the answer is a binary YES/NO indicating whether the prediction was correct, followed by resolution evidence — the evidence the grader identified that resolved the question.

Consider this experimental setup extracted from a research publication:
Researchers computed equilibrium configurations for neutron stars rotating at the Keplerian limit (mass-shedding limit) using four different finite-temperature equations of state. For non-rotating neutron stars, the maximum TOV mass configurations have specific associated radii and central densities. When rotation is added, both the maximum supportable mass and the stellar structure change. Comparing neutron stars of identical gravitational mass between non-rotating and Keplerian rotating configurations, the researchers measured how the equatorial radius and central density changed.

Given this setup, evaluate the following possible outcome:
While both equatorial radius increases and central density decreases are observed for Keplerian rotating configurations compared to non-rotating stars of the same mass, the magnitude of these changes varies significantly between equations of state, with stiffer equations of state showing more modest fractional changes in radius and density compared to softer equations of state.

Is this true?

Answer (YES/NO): NO